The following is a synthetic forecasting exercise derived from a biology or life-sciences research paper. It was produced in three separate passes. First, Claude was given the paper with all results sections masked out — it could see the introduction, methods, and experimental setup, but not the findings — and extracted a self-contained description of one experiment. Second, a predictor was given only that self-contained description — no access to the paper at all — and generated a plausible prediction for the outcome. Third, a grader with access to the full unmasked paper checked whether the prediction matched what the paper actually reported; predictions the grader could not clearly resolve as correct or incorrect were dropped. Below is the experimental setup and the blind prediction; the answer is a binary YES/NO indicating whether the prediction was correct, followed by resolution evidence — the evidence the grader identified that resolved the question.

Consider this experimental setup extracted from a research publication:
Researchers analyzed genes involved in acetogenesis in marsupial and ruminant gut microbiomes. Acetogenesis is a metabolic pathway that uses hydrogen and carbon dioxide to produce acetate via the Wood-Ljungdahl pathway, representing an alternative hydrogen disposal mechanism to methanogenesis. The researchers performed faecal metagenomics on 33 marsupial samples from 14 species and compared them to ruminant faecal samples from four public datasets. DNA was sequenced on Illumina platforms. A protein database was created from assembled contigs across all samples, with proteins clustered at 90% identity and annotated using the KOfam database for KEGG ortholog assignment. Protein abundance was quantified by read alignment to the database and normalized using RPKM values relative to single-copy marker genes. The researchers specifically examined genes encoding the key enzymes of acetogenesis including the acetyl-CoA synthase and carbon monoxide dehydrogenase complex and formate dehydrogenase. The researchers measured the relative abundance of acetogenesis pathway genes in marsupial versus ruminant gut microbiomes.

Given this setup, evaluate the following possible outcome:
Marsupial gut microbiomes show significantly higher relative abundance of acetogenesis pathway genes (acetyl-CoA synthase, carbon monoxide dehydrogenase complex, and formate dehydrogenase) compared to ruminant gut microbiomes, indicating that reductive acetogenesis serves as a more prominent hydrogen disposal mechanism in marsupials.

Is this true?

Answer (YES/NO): NO